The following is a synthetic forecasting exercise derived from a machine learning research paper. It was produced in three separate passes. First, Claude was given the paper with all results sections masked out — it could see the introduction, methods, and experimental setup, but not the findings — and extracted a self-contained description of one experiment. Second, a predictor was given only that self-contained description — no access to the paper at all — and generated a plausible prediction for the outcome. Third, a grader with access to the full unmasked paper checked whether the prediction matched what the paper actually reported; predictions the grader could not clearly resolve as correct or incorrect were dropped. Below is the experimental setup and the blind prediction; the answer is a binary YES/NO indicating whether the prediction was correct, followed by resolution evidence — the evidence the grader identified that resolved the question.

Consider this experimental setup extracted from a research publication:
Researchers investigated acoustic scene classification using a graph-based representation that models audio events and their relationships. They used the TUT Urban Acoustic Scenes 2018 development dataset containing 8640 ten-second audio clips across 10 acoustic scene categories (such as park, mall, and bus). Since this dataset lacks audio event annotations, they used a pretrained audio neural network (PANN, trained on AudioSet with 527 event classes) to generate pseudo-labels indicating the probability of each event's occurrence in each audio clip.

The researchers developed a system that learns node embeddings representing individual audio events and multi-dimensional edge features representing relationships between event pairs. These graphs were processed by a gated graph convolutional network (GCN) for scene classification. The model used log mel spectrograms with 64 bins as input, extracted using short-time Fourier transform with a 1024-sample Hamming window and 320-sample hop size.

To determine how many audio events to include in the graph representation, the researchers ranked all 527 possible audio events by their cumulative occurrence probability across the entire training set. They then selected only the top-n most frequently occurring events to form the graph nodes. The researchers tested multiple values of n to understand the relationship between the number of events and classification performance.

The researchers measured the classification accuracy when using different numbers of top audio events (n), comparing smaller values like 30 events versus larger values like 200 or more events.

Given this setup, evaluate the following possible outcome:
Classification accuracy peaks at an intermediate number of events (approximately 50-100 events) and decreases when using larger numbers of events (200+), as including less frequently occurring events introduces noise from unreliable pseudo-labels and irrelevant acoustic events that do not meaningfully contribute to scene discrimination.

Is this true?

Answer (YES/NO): NO